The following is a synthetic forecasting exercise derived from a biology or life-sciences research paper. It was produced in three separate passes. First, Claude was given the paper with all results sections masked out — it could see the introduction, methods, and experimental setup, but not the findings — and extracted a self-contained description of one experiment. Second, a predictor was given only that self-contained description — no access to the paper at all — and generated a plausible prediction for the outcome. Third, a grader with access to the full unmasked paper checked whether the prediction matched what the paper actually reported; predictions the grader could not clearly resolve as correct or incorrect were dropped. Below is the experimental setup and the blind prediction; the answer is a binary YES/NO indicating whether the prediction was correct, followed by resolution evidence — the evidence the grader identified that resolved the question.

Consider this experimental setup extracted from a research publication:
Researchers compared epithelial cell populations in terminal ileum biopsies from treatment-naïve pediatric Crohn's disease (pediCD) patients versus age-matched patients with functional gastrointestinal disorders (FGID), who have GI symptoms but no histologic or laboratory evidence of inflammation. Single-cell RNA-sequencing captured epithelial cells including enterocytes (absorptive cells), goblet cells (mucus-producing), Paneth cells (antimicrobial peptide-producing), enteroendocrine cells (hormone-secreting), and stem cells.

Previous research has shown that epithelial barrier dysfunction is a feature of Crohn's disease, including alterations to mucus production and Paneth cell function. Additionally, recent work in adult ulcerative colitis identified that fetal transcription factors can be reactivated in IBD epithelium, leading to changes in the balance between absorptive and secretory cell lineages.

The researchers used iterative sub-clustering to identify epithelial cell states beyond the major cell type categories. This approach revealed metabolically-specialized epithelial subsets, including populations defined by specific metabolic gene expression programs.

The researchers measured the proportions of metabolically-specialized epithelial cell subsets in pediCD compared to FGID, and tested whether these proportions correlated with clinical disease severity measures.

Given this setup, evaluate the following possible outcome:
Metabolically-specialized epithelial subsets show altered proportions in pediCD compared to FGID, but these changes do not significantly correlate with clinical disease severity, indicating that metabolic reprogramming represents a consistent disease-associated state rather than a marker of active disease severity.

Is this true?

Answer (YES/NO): NO